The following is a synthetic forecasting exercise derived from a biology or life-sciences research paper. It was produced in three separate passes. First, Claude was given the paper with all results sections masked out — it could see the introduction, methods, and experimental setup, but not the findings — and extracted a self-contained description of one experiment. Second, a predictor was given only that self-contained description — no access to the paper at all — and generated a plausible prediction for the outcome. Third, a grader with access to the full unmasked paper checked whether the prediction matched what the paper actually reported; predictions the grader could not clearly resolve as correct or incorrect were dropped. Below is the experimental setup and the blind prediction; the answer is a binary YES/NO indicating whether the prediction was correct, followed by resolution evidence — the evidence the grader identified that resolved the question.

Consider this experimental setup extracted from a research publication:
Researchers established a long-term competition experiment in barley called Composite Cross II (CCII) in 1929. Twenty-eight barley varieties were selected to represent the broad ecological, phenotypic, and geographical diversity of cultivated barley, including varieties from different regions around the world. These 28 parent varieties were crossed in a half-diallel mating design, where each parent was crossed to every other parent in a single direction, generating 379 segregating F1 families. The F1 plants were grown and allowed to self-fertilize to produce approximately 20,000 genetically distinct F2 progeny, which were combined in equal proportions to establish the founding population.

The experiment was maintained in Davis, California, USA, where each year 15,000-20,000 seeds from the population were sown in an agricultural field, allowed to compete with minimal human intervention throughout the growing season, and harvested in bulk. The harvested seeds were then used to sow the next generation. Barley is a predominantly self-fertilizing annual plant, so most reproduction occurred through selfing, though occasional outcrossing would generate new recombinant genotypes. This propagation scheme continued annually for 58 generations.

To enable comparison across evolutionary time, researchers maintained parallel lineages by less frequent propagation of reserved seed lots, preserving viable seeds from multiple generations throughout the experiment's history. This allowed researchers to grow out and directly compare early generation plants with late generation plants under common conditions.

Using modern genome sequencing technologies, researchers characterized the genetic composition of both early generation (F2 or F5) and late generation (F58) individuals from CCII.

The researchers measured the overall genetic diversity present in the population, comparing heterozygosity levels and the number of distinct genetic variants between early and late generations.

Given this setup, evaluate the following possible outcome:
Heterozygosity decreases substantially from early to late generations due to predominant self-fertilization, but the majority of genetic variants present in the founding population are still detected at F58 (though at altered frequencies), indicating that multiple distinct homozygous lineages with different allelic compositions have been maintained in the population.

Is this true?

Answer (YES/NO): NO